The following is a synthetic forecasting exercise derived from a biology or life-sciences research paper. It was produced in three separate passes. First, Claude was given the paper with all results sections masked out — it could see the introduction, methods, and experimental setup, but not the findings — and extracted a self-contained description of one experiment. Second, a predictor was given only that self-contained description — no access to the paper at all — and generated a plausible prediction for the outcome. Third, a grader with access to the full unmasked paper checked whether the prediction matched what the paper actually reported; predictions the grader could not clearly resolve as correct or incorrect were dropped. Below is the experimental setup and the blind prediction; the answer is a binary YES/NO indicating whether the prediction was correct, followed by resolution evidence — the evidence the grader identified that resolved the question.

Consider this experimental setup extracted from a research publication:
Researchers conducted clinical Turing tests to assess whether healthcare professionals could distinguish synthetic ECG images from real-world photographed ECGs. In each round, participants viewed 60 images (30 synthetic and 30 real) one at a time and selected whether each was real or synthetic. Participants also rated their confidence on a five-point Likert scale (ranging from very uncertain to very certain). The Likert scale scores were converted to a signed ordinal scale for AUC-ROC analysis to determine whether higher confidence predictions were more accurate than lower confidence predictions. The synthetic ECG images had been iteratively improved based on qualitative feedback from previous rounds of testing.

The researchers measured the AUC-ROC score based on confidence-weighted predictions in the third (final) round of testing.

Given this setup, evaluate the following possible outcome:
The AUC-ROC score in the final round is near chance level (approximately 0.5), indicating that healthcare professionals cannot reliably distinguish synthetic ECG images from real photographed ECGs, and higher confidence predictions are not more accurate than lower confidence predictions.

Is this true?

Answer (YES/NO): YES